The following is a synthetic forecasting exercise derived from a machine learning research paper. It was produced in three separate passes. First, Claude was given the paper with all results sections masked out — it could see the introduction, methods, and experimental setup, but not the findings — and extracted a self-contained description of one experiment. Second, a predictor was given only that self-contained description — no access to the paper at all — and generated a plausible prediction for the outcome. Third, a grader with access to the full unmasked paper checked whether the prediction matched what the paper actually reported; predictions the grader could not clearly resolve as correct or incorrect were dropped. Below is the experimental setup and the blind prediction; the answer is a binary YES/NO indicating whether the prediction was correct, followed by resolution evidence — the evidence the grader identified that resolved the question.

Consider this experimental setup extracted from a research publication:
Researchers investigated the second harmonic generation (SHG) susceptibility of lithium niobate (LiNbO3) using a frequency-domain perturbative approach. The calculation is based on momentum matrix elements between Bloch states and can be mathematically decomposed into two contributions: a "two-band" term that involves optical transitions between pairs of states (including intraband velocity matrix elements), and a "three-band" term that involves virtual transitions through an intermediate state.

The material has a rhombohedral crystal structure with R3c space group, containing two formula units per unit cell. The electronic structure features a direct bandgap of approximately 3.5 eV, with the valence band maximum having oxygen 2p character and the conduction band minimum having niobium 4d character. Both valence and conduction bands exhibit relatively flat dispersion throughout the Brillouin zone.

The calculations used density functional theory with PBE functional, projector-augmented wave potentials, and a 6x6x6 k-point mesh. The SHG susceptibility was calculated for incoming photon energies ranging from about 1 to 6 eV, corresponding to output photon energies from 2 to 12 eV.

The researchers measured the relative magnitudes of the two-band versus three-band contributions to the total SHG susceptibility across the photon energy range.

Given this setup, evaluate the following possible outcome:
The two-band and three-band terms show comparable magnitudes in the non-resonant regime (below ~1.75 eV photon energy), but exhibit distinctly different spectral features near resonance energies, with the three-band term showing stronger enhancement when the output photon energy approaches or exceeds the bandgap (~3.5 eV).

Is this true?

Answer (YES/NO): NO